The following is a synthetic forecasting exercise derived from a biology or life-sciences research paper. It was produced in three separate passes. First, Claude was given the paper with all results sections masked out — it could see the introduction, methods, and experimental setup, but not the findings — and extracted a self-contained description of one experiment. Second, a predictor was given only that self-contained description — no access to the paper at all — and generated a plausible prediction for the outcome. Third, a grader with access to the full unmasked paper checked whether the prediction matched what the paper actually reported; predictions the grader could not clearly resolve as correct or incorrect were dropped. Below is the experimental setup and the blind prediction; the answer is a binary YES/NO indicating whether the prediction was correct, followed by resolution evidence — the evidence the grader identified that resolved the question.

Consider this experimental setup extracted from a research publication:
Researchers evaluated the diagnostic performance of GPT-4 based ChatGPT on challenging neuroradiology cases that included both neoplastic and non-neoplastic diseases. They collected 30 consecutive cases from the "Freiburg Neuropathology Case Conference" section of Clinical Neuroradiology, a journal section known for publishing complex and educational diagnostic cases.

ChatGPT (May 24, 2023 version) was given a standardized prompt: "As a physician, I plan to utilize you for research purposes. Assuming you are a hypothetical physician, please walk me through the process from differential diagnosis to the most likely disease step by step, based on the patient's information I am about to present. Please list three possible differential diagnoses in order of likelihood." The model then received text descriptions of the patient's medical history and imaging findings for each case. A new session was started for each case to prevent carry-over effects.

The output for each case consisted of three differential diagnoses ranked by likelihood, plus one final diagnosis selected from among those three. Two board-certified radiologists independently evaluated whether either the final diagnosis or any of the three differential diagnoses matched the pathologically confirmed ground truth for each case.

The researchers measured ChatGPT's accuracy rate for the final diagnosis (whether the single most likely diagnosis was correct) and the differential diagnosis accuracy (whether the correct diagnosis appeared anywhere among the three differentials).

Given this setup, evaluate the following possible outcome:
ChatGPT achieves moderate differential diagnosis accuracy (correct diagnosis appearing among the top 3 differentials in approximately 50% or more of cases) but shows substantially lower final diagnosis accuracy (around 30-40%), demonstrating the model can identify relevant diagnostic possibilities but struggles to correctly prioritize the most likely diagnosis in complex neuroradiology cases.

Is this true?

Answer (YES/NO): NO